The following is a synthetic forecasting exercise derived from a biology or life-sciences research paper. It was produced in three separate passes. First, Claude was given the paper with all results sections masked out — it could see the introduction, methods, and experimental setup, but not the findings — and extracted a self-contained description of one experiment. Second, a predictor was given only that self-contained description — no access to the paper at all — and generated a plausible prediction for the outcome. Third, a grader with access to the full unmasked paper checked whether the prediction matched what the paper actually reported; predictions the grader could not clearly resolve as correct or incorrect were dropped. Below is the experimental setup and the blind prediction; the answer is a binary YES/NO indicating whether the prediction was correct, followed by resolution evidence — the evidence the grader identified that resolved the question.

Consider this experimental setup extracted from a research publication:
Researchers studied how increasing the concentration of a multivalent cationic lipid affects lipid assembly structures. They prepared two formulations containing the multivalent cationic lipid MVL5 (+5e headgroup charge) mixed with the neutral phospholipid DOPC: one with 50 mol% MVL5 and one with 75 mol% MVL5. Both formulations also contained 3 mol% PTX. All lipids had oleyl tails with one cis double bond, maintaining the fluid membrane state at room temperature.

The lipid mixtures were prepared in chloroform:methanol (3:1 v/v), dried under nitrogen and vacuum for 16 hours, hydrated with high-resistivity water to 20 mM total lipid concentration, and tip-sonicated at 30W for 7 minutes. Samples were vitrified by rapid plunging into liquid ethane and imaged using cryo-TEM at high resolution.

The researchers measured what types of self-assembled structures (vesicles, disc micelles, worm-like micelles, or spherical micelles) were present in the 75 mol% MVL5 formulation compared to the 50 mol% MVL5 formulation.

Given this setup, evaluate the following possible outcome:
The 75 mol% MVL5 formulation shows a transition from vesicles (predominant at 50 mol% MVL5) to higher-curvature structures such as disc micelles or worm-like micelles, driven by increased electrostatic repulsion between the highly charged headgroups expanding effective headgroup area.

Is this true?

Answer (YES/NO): NO